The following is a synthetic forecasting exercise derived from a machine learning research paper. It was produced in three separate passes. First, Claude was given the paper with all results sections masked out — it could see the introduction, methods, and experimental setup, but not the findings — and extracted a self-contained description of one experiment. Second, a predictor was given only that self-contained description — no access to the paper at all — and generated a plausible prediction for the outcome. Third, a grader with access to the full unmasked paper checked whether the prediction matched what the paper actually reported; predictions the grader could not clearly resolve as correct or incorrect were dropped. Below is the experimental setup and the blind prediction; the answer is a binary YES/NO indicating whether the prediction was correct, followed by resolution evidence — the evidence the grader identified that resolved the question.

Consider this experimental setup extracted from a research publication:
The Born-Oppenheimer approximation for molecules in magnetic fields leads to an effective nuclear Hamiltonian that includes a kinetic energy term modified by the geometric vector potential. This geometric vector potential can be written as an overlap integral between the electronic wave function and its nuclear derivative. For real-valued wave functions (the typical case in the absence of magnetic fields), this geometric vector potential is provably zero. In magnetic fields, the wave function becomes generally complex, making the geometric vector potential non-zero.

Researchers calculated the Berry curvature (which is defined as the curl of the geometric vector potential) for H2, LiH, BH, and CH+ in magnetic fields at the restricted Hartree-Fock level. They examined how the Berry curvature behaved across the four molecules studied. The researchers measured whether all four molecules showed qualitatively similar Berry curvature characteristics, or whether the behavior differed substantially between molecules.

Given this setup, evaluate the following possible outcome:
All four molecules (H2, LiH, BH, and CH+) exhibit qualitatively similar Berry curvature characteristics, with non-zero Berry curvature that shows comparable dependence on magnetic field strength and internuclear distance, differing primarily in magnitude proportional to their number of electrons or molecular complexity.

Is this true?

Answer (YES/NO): NO